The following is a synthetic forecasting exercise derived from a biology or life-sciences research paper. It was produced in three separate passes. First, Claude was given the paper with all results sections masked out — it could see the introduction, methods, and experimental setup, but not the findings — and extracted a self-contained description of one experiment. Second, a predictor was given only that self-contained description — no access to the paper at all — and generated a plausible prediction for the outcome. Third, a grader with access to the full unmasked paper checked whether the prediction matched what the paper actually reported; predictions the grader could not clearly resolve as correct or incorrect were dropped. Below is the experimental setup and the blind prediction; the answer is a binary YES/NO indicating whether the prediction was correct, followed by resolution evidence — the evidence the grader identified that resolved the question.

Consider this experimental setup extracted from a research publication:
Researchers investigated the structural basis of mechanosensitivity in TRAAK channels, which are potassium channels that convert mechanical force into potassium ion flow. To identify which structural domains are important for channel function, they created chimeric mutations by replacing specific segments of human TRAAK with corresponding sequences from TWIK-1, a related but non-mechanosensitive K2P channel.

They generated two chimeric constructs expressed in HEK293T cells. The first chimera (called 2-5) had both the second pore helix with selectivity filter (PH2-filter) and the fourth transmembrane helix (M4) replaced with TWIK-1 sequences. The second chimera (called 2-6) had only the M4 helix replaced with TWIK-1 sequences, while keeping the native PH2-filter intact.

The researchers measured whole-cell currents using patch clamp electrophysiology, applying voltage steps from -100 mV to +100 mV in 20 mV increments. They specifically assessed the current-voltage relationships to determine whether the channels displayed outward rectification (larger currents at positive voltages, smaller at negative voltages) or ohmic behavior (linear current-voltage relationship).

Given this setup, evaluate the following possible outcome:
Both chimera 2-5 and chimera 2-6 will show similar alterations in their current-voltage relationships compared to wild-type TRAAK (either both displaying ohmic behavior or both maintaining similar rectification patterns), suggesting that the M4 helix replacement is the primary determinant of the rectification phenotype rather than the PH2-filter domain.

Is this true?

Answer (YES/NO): NO